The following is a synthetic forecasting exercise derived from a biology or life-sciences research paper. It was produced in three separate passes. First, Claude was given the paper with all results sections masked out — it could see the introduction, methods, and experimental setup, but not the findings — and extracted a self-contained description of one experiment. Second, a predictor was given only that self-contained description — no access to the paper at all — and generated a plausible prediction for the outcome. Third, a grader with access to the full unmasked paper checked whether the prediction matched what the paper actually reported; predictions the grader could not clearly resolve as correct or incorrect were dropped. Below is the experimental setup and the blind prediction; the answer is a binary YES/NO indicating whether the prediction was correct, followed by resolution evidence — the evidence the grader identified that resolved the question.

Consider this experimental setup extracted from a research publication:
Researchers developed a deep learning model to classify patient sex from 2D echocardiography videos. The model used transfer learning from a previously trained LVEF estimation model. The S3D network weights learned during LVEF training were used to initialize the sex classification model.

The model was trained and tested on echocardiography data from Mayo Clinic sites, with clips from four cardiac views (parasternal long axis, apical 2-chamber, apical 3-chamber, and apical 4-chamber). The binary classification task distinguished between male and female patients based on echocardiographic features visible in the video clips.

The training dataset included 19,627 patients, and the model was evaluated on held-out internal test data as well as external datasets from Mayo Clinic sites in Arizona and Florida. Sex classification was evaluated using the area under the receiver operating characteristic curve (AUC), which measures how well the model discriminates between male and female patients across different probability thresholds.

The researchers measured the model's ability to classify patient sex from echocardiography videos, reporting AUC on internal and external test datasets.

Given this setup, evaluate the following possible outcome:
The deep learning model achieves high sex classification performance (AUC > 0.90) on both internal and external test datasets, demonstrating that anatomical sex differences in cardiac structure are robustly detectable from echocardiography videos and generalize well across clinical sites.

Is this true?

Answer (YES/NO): YES